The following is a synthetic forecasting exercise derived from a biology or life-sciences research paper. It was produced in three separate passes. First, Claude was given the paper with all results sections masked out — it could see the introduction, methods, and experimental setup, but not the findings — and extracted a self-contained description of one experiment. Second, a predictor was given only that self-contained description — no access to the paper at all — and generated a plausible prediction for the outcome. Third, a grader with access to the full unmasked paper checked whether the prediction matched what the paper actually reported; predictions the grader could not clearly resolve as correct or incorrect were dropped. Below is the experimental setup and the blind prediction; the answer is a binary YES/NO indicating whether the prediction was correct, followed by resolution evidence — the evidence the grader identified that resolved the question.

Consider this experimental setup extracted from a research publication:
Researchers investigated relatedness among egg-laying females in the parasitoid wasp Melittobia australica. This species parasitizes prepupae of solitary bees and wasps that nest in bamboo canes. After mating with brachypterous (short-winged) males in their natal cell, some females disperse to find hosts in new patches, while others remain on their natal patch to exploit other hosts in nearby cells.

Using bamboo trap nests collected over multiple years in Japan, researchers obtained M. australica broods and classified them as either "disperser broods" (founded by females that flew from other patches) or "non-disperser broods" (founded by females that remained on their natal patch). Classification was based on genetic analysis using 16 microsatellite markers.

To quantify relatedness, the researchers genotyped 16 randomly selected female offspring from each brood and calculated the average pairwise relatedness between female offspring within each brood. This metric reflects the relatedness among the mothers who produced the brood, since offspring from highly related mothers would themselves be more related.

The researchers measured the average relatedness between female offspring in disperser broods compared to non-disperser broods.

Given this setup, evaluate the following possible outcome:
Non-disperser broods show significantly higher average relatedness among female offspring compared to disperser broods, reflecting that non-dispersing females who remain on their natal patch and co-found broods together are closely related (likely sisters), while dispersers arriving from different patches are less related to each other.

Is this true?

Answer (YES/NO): YES